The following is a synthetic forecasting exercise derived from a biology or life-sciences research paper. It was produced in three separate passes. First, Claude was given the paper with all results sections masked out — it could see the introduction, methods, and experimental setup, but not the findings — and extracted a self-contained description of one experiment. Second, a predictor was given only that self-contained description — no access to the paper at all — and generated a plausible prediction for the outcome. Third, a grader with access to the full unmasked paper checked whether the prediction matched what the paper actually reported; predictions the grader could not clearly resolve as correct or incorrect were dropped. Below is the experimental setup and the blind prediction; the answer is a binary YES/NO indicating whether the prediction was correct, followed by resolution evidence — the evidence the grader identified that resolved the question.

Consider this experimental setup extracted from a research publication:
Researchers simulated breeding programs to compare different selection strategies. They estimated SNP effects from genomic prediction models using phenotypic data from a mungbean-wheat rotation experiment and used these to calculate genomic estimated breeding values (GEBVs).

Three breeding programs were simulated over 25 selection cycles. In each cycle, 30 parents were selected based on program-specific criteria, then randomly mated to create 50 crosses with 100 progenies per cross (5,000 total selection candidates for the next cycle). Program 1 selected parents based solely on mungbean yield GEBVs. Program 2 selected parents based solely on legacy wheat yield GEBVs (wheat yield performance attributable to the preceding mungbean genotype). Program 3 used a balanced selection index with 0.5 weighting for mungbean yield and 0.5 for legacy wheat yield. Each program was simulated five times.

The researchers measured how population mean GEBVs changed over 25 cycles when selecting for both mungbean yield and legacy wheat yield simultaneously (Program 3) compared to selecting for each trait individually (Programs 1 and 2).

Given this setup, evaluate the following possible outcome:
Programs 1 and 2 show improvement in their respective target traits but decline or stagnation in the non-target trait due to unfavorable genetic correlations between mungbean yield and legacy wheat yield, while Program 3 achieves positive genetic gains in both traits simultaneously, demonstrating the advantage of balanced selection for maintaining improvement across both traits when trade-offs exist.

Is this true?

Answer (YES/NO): YES